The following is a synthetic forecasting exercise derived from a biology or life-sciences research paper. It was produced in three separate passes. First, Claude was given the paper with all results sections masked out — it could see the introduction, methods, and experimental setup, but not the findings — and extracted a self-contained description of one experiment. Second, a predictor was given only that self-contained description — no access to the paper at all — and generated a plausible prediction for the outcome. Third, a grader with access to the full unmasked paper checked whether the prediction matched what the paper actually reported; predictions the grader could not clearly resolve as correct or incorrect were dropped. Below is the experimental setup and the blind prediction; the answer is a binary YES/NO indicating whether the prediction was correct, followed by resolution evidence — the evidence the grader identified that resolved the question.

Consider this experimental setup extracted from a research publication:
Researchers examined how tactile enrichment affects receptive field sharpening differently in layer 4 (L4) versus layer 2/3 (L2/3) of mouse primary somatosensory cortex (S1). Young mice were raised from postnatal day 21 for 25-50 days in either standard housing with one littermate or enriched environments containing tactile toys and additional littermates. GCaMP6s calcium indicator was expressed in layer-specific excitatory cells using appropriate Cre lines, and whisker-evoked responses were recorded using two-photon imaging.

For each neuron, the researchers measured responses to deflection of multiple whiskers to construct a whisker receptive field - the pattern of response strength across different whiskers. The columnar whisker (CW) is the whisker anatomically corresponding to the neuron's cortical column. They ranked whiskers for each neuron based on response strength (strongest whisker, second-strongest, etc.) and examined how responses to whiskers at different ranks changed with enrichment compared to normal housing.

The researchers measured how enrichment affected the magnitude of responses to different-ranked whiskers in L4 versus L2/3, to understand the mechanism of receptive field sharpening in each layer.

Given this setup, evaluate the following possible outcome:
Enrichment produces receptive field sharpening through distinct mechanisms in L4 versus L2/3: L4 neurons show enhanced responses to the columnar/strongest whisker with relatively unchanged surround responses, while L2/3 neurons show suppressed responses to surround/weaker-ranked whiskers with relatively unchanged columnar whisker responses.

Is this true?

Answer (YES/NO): NO